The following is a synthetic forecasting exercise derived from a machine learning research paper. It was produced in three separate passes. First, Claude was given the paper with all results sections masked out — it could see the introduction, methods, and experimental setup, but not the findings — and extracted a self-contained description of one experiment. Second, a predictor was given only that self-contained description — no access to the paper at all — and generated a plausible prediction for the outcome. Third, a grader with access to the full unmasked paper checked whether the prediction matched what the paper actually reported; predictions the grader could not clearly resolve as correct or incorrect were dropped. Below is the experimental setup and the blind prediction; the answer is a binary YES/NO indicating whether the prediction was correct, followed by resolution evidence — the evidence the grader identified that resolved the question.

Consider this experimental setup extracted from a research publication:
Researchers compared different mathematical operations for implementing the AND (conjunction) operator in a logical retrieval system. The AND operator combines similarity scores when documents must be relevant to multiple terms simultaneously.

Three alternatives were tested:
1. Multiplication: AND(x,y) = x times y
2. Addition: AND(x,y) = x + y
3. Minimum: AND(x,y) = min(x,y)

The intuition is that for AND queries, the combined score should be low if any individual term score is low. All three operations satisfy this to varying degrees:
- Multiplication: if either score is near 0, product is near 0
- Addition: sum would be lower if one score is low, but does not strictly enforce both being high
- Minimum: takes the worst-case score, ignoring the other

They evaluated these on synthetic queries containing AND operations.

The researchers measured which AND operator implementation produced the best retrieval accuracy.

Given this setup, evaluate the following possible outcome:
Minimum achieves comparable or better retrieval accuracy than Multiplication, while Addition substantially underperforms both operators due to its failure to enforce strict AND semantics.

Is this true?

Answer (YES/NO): NO